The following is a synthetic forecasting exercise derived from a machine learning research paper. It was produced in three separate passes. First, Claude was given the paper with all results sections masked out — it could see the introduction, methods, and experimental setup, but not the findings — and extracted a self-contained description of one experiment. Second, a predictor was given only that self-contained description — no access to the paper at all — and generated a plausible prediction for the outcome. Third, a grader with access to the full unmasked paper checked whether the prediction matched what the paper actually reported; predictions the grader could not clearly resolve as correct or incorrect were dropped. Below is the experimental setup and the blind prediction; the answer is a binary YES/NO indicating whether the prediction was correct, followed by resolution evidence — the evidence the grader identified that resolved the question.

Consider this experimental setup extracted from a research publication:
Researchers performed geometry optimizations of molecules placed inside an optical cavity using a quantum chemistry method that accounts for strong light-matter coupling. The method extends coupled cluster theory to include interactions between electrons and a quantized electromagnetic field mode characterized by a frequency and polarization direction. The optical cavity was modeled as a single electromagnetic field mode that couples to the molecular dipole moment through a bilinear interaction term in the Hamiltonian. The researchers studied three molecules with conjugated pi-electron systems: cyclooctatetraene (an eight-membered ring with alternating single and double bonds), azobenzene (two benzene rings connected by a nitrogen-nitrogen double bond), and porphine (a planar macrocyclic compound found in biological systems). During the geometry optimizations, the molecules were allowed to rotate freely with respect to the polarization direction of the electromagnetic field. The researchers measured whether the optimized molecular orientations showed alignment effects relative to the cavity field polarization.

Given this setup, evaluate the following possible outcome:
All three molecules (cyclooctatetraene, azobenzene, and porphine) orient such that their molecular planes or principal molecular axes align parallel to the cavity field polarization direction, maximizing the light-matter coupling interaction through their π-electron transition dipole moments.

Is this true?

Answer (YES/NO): NO